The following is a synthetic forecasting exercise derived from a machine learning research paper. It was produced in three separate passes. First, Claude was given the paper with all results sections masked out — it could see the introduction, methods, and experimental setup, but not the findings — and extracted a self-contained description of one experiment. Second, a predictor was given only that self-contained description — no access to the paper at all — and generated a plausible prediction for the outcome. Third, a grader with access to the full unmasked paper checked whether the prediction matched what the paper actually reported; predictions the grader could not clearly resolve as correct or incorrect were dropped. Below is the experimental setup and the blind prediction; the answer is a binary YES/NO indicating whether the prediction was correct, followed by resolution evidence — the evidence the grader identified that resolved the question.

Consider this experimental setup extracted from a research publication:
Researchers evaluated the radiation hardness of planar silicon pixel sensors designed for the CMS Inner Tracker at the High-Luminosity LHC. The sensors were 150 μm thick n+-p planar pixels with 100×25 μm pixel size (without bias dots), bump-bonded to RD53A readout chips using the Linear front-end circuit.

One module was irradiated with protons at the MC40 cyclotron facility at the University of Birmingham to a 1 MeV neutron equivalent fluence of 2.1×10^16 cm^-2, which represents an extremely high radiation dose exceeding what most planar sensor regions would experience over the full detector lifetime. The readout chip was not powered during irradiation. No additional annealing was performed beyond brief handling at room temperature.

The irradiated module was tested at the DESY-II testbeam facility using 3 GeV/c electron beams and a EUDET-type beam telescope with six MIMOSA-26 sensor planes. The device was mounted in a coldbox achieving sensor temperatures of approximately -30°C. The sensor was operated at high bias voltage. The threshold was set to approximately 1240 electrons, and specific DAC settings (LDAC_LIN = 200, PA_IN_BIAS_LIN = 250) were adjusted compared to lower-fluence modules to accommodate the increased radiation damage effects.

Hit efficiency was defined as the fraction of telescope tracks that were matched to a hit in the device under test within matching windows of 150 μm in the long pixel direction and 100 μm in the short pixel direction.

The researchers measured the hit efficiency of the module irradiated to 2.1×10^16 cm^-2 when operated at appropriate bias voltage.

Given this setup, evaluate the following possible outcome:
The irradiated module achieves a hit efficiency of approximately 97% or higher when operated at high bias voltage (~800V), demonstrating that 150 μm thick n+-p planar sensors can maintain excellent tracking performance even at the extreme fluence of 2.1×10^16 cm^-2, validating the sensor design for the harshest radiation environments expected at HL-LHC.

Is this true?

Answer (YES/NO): YES